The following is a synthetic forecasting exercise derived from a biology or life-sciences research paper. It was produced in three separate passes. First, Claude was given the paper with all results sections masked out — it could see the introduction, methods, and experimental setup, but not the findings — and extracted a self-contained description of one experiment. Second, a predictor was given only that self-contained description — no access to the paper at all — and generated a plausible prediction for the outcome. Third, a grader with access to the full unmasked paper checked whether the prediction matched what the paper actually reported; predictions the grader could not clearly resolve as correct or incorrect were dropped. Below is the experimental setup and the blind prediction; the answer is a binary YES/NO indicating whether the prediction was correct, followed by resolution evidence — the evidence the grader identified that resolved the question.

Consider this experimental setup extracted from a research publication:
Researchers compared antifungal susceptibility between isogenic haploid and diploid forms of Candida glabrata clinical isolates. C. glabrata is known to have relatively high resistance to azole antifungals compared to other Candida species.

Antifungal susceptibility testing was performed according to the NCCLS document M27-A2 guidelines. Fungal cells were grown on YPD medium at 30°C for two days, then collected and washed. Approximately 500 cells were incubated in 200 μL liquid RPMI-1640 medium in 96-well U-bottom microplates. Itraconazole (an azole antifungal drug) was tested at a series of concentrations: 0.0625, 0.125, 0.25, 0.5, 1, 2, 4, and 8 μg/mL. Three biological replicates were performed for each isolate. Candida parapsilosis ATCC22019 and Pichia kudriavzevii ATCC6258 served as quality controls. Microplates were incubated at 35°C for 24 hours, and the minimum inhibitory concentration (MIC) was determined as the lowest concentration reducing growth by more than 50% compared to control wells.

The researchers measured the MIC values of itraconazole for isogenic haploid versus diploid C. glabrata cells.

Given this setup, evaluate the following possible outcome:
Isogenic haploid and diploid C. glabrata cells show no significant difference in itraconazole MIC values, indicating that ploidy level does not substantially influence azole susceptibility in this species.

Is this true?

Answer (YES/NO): NO